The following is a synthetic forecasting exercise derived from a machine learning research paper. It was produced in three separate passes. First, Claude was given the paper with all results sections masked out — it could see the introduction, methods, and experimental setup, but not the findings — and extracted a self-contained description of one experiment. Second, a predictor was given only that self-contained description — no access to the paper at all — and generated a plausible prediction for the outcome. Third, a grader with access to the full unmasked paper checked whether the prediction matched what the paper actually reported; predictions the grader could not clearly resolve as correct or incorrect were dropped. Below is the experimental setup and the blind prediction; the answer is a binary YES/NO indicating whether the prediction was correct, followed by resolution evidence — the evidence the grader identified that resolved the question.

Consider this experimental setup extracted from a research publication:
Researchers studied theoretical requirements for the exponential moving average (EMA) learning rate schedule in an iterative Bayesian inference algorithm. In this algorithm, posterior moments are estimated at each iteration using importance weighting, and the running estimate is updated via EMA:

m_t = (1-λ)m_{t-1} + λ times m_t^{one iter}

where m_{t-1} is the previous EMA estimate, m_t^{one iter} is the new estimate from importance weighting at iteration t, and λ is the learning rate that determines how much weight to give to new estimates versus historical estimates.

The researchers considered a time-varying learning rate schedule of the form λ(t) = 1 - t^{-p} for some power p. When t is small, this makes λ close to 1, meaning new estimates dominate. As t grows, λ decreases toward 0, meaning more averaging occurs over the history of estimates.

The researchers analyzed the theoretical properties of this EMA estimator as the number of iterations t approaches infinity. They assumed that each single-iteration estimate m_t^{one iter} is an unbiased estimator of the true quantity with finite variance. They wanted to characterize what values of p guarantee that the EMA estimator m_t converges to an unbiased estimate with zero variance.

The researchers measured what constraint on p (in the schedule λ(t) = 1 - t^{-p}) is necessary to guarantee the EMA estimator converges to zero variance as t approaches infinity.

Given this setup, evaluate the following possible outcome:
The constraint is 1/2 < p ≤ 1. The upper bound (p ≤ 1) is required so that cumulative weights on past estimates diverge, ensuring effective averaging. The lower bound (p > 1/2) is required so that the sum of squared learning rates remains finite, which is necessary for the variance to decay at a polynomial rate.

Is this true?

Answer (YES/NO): NO